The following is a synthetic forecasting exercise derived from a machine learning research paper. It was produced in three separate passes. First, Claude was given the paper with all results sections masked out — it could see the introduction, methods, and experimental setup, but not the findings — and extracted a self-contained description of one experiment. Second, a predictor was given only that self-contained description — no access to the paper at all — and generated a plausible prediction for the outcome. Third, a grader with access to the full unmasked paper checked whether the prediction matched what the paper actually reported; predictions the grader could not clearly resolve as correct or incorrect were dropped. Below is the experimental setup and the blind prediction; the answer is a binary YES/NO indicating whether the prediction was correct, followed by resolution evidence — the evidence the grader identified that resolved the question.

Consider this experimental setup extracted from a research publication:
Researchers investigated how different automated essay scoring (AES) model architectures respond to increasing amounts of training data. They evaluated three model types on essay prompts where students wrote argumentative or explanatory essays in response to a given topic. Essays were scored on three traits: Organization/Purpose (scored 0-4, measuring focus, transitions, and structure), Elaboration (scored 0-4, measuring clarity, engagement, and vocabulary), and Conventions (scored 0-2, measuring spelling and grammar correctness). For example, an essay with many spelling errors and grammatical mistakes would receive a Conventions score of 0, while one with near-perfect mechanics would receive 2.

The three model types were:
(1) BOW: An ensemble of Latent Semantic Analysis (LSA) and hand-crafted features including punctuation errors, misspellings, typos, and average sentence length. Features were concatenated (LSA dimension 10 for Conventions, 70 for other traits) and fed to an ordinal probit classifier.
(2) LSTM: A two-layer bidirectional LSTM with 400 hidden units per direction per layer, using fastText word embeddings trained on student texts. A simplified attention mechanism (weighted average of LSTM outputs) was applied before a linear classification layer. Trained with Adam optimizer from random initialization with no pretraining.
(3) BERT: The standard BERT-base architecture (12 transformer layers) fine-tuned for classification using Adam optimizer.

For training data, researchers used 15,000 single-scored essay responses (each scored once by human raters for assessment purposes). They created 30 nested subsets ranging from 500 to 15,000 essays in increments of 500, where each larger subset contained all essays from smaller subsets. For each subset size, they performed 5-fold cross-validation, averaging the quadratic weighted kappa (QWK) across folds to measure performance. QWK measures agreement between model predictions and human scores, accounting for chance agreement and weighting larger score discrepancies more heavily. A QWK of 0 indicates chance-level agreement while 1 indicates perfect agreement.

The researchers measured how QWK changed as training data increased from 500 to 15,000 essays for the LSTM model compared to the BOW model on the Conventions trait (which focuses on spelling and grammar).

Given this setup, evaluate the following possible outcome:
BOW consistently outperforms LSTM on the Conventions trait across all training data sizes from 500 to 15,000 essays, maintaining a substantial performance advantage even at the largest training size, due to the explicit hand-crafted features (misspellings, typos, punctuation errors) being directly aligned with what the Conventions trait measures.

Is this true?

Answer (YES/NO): NO